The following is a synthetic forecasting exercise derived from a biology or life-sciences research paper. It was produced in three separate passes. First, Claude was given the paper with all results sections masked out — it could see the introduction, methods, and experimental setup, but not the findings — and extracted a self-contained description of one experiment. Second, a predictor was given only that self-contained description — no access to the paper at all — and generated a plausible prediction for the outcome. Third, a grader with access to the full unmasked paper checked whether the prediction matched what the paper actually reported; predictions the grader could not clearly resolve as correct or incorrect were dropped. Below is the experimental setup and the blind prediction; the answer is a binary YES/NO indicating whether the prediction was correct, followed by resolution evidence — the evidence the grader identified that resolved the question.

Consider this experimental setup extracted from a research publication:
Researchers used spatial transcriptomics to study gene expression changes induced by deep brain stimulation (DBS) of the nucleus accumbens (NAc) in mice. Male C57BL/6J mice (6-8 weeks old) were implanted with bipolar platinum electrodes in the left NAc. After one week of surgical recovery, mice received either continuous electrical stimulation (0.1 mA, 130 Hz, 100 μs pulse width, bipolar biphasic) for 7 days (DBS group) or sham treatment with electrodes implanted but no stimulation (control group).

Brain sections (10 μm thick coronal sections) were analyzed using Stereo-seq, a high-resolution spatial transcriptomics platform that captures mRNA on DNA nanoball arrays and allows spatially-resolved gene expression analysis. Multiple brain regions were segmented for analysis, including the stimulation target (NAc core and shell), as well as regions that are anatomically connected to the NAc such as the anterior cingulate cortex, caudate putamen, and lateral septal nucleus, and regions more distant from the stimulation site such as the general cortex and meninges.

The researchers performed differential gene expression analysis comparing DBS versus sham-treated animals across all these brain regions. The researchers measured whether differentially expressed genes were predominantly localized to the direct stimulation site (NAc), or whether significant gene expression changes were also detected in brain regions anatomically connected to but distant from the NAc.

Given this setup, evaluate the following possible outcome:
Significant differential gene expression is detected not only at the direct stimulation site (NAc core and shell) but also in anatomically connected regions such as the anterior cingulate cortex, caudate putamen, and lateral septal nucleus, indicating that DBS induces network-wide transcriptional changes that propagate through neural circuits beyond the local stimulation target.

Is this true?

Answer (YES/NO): YES